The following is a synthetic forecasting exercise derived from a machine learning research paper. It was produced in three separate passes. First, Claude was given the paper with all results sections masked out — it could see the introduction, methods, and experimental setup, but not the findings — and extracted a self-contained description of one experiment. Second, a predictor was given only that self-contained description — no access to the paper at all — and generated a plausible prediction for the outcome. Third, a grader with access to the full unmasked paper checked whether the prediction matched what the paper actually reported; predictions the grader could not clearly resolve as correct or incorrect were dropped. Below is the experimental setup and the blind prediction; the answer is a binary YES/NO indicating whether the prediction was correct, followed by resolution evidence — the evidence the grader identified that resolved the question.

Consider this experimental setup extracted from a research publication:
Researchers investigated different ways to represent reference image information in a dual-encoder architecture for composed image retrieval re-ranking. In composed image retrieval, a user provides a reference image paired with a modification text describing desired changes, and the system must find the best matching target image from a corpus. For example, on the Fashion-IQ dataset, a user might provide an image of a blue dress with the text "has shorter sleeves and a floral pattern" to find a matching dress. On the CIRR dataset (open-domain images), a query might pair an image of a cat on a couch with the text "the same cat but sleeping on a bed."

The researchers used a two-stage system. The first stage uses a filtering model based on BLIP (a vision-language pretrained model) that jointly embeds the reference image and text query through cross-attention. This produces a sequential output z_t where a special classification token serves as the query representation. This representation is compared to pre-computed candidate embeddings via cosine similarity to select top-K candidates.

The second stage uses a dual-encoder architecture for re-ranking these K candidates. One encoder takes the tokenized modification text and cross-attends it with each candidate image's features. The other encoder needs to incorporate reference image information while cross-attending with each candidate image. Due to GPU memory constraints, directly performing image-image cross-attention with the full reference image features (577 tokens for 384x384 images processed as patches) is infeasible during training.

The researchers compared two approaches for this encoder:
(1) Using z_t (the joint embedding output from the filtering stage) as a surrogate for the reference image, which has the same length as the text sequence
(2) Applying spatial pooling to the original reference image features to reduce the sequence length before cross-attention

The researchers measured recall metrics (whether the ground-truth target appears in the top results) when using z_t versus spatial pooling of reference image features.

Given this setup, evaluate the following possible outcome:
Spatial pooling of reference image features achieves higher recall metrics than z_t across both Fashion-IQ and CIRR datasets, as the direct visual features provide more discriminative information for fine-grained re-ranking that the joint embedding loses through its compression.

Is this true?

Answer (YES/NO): NO